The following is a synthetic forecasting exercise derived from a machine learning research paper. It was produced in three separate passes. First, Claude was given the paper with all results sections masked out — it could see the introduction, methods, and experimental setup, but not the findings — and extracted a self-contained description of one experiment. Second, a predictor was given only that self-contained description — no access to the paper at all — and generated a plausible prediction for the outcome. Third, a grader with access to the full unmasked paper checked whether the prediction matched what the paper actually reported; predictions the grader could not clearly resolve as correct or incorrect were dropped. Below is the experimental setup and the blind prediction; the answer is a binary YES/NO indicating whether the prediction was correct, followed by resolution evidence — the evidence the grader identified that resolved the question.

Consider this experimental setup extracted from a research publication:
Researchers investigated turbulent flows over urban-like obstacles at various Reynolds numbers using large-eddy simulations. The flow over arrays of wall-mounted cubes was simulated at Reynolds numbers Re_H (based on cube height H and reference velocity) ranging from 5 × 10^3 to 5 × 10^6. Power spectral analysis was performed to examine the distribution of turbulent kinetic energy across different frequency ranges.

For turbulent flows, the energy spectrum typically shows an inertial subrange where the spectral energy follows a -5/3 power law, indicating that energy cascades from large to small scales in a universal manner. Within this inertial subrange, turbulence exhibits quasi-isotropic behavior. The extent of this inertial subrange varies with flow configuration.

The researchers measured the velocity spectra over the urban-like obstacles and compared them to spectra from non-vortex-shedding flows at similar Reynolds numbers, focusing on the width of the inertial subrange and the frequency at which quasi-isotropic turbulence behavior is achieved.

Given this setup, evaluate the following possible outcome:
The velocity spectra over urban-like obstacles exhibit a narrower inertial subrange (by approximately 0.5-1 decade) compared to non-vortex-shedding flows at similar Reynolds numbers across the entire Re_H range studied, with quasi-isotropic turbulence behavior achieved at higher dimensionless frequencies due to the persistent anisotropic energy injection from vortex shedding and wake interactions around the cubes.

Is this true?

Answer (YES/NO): NO